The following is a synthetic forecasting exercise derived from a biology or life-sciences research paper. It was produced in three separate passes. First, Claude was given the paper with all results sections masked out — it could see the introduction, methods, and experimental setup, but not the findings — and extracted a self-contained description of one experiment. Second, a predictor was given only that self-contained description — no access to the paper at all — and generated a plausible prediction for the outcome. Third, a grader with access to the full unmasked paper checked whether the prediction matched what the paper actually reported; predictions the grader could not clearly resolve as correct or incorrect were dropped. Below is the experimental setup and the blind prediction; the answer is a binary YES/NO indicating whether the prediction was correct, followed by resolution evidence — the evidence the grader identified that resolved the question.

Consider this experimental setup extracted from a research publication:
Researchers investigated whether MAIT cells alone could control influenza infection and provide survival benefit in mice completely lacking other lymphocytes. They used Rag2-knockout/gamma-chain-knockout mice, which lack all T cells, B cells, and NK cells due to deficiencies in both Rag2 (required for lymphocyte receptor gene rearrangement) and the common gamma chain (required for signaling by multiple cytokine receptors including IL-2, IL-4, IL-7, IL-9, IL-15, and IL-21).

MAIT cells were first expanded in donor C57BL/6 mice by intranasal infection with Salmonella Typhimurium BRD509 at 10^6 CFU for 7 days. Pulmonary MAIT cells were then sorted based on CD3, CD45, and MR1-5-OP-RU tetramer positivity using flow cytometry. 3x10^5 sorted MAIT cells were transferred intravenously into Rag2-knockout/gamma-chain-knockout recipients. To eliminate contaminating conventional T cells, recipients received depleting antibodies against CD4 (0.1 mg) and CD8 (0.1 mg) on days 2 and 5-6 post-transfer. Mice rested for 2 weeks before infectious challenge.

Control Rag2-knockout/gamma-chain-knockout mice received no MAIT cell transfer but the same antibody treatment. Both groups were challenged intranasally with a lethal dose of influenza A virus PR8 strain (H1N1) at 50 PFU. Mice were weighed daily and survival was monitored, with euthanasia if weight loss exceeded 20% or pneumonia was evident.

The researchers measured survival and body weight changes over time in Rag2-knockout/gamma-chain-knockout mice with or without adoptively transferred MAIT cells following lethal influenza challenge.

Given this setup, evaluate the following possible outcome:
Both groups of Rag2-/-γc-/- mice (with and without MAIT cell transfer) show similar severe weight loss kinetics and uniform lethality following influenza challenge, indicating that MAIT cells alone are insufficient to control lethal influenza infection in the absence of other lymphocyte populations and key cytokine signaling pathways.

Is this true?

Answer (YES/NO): NO